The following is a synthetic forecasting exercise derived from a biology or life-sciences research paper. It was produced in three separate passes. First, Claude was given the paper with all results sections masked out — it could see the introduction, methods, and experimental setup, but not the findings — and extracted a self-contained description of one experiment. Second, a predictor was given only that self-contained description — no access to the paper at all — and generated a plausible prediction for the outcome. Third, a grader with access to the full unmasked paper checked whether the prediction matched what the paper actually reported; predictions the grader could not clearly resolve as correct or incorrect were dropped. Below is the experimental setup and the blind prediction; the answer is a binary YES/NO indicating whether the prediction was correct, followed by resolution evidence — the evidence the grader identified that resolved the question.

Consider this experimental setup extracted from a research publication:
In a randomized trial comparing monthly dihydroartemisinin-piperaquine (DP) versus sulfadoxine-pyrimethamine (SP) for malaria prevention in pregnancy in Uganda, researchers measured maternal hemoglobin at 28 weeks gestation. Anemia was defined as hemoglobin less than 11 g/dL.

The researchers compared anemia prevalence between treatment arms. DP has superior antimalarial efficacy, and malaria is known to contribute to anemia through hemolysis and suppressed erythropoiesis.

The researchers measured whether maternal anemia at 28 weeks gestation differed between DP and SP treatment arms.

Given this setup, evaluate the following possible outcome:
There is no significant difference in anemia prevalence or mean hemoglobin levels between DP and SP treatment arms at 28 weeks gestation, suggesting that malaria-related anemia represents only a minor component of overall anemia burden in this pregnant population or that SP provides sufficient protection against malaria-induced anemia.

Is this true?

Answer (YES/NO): YES